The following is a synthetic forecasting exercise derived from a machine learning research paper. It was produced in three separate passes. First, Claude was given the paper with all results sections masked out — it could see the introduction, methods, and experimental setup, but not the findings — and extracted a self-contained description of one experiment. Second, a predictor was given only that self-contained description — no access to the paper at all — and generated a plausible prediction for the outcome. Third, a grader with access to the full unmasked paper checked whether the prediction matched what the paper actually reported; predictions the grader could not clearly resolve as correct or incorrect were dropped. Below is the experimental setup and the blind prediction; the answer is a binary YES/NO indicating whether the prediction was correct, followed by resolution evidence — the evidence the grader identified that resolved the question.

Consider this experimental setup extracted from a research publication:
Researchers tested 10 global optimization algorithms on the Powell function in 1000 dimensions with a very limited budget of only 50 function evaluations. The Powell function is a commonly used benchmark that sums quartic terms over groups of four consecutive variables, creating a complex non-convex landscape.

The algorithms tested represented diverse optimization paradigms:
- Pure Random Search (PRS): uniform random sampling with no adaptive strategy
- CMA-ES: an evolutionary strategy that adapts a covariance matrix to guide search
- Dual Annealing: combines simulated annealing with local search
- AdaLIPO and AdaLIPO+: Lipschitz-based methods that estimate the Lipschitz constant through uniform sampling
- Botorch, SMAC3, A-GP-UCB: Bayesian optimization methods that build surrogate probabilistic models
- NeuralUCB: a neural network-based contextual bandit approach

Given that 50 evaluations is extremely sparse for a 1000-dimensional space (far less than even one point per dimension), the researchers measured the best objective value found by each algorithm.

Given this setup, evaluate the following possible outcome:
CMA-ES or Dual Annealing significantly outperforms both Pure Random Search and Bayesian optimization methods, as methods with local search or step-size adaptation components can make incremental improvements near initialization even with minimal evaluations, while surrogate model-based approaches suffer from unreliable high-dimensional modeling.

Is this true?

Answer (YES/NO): NO